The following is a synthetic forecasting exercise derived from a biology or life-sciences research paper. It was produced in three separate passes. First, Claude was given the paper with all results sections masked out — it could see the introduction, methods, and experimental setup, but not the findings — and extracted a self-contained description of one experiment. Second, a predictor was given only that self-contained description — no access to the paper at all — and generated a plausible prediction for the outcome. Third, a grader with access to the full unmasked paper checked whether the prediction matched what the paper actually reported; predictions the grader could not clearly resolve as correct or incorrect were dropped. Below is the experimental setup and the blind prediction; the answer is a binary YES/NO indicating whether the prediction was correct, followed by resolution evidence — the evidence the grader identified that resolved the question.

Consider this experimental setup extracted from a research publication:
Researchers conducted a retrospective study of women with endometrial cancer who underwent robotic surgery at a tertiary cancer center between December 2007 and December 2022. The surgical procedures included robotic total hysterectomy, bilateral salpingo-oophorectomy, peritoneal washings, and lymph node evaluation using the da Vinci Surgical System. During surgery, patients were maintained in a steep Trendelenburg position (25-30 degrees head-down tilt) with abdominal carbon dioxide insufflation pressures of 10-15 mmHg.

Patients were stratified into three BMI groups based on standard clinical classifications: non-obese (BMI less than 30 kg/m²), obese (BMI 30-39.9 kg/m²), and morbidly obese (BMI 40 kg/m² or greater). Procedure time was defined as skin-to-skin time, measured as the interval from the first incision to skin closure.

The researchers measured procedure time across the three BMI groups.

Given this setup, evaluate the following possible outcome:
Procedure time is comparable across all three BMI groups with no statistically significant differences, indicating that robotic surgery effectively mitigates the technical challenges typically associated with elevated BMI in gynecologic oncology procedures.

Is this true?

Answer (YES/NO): YES